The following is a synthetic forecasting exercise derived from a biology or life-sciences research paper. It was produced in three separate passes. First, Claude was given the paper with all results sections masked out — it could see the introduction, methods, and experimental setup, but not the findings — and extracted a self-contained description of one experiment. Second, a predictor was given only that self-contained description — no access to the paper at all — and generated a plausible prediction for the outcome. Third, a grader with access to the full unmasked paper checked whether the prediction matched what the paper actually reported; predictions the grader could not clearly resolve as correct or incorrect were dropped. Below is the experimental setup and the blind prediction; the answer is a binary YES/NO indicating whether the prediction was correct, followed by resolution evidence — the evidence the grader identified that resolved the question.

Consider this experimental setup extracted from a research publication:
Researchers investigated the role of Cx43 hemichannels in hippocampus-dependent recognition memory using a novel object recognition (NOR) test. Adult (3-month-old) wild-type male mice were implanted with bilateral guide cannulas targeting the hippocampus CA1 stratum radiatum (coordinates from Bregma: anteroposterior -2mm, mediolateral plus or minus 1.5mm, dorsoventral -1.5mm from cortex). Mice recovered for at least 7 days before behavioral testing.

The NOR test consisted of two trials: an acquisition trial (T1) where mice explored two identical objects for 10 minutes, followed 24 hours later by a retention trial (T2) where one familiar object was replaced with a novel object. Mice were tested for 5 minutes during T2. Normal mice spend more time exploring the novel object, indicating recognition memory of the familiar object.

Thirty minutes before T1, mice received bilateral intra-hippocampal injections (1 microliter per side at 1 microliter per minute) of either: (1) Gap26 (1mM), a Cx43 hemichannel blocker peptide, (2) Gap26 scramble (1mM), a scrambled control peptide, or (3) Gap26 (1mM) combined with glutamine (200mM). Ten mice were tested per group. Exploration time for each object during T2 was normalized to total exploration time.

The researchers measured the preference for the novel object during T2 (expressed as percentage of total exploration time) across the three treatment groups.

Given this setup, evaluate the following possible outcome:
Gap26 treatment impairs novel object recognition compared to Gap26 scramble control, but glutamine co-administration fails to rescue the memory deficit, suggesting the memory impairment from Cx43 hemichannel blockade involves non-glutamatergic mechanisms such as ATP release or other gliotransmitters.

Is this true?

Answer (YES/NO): NO